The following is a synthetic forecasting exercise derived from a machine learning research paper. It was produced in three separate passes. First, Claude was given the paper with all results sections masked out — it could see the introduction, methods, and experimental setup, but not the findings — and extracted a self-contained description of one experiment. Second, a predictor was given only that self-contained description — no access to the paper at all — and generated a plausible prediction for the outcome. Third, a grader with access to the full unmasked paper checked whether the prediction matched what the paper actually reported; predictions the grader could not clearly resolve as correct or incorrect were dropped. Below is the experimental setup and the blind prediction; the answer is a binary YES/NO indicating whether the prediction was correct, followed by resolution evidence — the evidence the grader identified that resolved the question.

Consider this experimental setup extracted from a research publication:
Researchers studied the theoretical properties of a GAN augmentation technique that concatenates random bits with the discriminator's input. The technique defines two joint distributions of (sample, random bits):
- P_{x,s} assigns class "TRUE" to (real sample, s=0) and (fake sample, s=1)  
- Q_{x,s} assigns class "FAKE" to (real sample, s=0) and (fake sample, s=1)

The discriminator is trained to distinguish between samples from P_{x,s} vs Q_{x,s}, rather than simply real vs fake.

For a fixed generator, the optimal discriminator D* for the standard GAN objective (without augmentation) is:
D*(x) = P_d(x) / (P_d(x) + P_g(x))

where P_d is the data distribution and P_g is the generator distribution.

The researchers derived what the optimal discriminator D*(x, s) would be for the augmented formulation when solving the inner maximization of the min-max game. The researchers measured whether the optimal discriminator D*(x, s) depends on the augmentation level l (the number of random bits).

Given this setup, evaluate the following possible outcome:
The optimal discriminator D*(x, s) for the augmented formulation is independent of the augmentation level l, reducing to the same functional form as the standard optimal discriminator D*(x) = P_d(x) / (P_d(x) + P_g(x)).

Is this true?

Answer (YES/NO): YES